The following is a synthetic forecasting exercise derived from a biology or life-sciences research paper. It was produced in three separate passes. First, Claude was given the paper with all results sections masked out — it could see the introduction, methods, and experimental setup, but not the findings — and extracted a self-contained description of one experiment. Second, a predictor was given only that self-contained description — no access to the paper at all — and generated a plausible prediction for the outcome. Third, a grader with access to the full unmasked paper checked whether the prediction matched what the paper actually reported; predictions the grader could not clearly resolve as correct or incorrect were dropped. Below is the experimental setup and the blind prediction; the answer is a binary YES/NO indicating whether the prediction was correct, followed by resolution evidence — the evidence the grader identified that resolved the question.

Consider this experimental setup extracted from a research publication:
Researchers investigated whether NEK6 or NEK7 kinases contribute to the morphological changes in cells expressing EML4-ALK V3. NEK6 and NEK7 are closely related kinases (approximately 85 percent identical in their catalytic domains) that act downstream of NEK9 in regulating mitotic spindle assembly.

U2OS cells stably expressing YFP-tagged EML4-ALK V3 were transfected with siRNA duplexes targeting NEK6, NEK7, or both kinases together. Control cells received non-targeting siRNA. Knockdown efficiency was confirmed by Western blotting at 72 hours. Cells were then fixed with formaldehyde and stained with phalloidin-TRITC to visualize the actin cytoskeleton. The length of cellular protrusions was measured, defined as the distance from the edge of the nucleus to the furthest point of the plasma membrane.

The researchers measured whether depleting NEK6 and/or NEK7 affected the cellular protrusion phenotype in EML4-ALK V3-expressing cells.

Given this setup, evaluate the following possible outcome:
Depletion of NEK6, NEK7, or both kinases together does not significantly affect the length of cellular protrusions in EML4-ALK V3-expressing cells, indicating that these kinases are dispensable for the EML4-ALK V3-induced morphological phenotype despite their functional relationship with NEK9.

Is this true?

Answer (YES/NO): NO